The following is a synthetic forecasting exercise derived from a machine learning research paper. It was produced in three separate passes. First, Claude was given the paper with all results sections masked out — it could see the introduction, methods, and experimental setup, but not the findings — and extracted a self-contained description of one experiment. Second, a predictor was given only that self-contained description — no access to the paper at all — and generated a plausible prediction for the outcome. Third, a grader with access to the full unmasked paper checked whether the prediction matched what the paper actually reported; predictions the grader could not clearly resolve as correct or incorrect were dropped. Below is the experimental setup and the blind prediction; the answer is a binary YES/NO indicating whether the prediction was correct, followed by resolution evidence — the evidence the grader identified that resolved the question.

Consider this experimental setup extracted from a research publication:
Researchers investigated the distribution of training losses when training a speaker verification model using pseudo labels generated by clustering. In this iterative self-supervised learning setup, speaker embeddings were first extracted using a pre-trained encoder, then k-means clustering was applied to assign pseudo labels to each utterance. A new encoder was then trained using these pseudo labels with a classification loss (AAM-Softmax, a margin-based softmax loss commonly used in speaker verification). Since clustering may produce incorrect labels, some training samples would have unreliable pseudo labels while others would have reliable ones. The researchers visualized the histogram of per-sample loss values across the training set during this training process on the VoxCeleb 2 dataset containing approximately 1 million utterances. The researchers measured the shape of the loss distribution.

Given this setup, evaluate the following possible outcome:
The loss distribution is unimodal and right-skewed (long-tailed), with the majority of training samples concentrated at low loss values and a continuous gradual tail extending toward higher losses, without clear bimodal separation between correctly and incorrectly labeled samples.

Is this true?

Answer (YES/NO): NO